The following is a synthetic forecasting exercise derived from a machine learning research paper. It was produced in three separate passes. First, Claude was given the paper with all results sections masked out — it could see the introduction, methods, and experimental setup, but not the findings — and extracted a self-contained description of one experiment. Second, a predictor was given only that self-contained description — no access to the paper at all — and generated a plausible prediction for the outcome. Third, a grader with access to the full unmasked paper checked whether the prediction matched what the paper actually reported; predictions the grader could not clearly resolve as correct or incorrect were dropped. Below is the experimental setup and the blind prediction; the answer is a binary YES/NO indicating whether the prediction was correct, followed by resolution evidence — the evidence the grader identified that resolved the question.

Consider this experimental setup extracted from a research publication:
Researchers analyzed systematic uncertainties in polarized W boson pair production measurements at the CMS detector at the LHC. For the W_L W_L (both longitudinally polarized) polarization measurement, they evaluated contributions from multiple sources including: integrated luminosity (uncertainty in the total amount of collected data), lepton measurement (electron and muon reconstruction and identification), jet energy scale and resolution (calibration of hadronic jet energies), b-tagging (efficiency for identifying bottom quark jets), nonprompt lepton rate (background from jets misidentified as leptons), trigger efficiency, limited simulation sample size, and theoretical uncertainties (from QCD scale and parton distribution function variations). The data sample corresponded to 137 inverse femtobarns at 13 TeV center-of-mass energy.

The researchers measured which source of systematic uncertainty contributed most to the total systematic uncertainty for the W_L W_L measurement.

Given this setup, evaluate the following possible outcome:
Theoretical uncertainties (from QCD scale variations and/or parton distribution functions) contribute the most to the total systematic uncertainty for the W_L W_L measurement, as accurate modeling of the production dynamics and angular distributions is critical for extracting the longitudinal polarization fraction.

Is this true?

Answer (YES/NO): NO